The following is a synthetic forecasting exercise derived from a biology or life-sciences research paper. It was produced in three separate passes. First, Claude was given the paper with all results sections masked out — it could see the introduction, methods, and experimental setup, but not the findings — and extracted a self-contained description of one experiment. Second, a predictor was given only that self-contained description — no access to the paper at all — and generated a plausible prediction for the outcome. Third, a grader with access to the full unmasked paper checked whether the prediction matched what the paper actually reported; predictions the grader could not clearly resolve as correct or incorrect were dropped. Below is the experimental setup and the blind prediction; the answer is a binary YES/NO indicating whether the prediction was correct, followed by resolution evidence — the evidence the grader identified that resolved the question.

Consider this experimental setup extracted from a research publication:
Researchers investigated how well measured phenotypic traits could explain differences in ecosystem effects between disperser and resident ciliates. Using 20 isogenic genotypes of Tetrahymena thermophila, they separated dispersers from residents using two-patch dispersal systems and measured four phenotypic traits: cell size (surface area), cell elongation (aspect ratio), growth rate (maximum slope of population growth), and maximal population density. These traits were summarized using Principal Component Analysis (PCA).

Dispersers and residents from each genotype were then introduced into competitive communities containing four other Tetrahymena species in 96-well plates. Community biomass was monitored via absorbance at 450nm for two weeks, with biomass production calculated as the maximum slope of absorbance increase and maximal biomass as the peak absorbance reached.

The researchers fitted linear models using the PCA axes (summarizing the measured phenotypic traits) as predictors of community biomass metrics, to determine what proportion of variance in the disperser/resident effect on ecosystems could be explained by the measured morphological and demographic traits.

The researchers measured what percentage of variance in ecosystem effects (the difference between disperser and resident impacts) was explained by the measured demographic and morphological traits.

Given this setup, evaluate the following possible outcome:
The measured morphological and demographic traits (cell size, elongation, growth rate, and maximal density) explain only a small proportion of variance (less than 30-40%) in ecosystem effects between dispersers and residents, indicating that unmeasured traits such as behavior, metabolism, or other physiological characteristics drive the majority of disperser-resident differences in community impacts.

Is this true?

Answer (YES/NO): YES